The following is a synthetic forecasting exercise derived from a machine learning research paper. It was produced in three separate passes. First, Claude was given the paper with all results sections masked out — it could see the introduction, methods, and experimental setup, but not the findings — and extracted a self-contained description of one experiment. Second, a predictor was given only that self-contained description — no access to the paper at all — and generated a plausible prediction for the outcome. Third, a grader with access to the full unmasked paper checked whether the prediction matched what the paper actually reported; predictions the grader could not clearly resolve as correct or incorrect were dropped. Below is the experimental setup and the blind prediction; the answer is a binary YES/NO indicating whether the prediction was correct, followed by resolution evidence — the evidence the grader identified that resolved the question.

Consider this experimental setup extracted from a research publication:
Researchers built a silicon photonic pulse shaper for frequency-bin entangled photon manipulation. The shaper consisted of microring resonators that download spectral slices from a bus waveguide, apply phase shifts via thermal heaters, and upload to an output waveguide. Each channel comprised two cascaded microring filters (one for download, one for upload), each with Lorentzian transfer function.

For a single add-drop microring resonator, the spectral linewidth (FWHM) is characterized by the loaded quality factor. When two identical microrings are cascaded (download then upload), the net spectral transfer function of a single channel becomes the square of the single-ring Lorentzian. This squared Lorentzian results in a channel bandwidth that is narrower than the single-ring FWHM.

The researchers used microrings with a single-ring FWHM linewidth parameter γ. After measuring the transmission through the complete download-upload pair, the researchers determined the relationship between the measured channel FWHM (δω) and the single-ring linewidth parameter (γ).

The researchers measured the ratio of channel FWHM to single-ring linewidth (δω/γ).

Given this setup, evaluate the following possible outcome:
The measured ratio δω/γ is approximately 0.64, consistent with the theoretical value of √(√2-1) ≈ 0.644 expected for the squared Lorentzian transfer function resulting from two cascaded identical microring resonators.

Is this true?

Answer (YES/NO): YES